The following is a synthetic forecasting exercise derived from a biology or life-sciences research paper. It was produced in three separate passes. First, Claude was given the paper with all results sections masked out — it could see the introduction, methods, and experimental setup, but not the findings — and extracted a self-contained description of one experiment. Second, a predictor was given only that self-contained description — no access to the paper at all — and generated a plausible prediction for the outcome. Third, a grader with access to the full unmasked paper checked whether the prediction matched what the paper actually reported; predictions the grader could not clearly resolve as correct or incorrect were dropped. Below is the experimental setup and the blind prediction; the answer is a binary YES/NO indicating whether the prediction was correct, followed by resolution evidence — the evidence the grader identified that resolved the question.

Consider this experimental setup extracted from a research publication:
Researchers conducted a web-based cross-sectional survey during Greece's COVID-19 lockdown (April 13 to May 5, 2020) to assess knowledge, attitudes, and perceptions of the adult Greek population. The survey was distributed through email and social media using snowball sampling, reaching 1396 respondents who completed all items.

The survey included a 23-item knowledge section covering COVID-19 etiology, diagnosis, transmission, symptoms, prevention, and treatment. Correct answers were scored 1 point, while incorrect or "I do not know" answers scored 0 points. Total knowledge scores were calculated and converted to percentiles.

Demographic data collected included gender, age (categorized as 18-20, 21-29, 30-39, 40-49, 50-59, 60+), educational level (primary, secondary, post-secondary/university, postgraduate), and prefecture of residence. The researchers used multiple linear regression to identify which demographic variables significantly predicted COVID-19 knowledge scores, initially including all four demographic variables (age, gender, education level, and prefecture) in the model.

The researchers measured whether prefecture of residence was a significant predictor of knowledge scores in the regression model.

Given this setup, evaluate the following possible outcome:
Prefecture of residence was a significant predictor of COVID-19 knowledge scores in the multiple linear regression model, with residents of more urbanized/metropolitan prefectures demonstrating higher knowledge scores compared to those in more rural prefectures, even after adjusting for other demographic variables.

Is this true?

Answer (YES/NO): NO